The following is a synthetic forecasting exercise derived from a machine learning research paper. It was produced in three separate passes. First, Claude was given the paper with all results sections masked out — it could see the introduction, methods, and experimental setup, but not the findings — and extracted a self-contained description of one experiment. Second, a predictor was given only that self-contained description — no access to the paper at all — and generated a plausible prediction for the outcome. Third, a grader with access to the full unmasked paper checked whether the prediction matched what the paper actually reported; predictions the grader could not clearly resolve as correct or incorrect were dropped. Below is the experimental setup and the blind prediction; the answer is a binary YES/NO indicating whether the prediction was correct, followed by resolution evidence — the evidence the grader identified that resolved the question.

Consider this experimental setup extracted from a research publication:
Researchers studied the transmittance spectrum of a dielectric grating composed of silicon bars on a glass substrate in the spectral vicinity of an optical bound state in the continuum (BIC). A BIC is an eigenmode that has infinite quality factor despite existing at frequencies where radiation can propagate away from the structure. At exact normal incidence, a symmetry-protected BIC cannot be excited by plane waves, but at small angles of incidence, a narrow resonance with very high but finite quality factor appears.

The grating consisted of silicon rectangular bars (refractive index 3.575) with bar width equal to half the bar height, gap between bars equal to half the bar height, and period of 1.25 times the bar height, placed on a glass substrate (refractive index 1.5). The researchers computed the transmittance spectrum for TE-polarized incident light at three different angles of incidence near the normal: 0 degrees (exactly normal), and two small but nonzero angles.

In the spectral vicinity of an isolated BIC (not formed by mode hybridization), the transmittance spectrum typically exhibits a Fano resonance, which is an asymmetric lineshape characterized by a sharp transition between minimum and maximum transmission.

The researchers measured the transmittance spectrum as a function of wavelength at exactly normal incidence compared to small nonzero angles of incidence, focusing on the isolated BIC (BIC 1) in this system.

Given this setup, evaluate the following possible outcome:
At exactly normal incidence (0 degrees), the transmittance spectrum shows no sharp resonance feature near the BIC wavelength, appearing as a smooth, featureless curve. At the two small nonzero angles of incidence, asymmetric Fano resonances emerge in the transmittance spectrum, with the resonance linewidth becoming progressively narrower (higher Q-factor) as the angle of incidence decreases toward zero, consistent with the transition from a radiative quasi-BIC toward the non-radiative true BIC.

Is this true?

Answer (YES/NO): YES